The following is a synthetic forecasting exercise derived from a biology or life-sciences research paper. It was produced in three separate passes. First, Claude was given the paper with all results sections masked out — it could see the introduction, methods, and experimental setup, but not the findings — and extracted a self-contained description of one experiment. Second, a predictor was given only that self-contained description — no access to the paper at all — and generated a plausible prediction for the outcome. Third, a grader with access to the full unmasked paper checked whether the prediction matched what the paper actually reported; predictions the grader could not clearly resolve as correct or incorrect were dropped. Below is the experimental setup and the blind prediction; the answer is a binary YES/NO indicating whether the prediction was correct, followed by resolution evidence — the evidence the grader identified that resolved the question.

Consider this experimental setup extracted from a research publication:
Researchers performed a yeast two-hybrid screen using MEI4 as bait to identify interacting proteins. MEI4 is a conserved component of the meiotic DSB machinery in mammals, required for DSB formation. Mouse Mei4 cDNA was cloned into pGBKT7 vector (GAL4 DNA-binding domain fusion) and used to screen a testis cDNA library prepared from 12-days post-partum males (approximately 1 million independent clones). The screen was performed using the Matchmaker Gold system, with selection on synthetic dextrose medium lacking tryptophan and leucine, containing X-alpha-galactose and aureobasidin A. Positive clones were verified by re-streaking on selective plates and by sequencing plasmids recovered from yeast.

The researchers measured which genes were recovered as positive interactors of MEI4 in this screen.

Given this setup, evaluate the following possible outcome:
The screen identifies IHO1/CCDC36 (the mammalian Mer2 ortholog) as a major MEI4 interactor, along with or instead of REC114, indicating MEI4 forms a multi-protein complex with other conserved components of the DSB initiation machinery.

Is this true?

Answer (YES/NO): NO